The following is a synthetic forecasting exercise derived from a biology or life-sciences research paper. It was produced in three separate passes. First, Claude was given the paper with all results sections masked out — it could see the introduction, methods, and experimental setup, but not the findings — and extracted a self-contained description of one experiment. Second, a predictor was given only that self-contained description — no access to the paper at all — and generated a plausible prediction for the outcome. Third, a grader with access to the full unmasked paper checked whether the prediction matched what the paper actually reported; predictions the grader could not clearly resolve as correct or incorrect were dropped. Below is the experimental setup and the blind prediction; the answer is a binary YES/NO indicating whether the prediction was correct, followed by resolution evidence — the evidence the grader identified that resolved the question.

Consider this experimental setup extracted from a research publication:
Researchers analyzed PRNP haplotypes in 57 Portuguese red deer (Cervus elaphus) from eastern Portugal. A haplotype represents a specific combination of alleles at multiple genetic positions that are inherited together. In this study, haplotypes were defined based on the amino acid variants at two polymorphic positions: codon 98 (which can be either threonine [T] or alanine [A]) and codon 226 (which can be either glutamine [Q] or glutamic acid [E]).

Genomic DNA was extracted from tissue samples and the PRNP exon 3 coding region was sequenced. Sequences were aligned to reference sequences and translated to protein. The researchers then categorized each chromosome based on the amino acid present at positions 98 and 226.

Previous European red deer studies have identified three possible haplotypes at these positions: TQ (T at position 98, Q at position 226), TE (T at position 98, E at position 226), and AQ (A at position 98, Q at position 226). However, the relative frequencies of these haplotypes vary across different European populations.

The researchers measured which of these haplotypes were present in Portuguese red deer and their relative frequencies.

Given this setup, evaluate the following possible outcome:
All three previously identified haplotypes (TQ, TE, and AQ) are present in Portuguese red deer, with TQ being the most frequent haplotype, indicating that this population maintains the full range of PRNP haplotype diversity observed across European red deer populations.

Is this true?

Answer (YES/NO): YES